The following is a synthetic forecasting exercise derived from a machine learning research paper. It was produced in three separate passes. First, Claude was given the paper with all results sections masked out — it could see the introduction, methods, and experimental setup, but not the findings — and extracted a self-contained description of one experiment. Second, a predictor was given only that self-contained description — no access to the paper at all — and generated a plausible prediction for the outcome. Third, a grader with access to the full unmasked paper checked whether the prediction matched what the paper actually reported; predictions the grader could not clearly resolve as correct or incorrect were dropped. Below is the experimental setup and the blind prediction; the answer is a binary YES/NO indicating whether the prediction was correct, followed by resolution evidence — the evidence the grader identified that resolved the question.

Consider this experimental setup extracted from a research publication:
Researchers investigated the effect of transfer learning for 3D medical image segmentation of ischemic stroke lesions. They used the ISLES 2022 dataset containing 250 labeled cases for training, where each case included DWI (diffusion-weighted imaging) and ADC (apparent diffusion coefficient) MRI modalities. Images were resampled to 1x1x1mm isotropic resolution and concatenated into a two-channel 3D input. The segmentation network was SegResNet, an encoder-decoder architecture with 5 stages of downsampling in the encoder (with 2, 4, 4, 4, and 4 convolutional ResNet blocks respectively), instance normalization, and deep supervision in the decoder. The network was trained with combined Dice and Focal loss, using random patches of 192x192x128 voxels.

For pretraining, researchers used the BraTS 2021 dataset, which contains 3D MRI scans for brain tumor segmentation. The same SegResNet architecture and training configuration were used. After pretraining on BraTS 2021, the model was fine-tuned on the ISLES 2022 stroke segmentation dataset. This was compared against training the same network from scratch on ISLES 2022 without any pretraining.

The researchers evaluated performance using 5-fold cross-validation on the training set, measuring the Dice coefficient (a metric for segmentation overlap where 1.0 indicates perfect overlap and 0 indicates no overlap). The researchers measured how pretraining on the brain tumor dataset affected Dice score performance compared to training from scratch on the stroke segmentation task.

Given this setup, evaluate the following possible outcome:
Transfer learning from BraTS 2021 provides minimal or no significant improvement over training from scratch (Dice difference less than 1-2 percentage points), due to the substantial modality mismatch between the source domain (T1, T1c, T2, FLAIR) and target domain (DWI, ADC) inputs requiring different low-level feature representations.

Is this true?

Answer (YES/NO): YES